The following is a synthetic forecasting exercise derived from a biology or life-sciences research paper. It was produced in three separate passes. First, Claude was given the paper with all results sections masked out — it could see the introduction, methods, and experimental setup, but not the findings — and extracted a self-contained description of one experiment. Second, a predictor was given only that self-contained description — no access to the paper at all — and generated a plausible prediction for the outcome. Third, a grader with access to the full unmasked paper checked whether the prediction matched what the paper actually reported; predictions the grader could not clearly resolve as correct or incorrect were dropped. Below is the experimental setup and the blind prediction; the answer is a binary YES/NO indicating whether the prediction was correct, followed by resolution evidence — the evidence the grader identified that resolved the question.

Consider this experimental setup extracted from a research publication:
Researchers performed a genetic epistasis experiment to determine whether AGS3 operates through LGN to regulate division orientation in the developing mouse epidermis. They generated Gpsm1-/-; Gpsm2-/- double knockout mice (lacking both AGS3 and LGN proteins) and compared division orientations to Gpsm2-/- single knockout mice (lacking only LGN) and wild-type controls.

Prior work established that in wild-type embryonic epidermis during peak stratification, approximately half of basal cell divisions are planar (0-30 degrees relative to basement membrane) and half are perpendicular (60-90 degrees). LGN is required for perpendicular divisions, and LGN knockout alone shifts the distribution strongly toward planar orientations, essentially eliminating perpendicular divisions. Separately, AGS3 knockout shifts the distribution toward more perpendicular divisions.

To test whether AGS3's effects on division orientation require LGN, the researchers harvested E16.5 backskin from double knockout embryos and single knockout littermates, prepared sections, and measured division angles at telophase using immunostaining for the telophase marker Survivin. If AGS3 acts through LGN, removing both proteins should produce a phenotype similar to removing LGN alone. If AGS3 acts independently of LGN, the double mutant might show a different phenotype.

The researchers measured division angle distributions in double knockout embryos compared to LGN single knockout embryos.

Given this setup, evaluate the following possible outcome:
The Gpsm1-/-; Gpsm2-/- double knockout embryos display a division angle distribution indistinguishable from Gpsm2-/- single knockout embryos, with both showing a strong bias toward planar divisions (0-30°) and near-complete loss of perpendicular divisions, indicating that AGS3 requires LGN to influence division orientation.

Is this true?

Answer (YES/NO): YES